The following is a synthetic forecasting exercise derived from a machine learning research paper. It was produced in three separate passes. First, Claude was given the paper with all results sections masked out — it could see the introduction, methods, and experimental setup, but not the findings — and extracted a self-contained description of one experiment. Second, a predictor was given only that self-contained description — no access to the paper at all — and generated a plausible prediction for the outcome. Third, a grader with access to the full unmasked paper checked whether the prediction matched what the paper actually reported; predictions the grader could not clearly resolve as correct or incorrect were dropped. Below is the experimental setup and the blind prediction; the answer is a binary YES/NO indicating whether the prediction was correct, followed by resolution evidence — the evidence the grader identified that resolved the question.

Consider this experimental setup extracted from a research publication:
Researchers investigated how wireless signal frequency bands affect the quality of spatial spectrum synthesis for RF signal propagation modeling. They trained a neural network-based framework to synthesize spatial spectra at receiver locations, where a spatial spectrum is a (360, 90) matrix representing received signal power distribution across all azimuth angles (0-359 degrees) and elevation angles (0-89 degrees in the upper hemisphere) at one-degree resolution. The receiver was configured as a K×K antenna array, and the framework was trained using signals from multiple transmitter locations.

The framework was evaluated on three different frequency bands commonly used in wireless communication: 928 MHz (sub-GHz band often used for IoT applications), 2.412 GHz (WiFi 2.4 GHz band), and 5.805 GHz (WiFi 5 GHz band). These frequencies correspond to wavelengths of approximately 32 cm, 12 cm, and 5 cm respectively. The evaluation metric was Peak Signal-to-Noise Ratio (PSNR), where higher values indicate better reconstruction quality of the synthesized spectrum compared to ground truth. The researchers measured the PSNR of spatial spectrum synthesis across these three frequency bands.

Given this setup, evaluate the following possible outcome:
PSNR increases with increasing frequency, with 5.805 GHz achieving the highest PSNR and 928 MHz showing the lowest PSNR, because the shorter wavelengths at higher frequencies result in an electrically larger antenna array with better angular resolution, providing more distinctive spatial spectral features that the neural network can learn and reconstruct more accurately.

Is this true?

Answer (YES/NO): NO